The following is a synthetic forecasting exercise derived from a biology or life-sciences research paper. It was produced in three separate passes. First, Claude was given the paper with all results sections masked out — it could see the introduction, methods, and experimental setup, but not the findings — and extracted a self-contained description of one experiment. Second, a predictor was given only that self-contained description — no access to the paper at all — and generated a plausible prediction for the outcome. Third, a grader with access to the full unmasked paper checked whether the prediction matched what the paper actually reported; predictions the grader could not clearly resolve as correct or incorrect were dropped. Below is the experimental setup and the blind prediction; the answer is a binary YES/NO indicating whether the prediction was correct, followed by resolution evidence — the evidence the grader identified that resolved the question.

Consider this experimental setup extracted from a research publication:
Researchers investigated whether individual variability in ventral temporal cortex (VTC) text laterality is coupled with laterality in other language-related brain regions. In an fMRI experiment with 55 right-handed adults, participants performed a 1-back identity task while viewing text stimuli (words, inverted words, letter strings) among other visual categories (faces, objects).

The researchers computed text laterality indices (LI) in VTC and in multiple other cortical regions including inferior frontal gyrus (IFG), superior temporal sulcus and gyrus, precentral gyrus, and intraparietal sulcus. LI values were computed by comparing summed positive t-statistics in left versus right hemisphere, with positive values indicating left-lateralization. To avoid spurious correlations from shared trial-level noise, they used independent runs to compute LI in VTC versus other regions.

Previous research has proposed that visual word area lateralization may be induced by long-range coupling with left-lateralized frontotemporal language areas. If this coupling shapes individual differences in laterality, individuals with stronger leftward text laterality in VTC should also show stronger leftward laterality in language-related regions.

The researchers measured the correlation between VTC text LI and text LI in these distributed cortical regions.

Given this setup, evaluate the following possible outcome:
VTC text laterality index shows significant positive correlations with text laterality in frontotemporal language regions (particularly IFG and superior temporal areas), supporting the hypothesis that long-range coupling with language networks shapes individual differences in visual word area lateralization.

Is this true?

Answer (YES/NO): YES